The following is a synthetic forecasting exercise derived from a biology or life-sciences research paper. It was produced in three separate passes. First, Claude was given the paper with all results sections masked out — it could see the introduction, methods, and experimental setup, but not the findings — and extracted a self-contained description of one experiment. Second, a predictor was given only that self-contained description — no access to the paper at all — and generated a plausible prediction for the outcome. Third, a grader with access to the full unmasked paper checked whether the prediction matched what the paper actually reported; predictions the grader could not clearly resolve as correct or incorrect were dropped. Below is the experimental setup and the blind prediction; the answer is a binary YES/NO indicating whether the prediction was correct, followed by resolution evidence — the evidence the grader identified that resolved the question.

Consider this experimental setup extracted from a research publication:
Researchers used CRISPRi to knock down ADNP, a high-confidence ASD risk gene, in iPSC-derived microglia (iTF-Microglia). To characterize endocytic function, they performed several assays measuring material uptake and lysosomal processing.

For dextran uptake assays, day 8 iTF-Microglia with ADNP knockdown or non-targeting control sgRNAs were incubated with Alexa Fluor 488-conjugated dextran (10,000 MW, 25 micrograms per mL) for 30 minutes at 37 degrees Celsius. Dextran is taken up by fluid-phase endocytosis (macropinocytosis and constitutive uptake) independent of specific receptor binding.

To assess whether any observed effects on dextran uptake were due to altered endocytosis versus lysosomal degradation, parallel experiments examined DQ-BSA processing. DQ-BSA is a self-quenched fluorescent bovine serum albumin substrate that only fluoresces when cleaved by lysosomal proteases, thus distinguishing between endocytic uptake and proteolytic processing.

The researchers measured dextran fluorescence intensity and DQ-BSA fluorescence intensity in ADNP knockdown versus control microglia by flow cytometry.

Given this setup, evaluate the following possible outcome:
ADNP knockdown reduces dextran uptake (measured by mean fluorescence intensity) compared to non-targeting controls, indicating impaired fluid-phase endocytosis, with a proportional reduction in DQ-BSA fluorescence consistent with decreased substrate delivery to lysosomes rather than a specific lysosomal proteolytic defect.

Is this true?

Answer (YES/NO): NO